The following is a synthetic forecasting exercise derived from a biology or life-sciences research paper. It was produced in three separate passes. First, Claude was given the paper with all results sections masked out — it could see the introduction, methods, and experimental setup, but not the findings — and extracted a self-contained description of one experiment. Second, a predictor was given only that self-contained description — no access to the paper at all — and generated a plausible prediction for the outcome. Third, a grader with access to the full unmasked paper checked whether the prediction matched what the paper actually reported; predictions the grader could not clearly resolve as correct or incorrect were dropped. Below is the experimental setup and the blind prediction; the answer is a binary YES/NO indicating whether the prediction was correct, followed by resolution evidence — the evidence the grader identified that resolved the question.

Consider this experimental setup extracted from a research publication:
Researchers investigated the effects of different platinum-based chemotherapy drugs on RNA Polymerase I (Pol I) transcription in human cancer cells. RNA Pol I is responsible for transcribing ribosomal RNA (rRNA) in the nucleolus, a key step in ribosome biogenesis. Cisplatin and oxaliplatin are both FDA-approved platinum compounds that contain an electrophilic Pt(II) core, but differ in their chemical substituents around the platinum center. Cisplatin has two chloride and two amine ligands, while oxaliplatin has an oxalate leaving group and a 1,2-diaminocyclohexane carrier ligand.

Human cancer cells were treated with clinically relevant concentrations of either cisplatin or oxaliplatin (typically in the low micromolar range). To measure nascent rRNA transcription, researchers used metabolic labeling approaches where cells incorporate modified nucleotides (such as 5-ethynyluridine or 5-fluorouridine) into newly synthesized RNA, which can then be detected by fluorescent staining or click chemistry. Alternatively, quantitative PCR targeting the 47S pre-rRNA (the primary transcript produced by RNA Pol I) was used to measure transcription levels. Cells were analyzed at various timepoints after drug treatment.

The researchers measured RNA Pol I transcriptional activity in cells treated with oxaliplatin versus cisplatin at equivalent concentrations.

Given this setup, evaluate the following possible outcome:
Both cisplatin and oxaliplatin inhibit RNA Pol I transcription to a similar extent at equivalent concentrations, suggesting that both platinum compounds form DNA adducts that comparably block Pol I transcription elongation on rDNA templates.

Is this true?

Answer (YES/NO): NO